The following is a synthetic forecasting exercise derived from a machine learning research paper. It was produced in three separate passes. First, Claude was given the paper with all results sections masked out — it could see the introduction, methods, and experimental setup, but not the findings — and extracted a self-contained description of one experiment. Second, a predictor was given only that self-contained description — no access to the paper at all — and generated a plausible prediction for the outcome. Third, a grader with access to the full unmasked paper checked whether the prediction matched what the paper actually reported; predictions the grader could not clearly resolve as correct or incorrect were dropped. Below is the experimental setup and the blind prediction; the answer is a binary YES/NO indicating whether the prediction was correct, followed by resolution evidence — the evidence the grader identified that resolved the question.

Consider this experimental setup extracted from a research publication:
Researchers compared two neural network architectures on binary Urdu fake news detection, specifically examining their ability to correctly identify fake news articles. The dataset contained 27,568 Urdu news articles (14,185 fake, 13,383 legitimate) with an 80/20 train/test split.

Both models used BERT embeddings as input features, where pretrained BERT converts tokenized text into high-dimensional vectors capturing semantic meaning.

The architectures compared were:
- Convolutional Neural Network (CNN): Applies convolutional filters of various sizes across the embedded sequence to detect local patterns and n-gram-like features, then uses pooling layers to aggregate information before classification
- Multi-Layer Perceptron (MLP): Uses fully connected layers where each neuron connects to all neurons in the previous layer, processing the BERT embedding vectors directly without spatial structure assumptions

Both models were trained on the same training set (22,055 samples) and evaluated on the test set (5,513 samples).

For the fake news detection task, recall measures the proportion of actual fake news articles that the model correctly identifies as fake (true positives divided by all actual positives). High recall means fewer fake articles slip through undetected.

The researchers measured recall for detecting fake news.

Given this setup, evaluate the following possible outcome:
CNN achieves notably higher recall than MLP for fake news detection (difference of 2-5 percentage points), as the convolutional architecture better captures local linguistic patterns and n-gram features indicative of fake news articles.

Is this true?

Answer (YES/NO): NO